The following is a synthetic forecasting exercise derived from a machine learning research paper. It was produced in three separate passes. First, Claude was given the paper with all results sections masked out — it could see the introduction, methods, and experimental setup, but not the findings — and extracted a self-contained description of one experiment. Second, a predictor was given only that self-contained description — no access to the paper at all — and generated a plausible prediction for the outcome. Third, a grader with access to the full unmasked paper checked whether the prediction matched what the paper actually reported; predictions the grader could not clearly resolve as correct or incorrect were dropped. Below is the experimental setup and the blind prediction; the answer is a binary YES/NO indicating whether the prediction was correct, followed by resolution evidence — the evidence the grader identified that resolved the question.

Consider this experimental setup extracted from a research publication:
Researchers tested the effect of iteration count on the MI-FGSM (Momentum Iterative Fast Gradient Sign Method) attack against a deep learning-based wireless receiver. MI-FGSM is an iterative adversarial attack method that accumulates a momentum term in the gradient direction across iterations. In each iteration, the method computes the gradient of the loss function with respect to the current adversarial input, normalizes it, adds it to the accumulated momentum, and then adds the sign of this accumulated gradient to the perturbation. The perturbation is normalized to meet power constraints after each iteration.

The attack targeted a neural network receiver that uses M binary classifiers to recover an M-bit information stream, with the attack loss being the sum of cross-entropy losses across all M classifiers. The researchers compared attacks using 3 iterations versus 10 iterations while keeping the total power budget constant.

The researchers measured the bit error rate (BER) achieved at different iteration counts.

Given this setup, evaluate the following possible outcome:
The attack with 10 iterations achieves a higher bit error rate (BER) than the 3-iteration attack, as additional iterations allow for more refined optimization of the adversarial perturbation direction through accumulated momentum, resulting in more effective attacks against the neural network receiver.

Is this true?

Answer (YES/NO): YES